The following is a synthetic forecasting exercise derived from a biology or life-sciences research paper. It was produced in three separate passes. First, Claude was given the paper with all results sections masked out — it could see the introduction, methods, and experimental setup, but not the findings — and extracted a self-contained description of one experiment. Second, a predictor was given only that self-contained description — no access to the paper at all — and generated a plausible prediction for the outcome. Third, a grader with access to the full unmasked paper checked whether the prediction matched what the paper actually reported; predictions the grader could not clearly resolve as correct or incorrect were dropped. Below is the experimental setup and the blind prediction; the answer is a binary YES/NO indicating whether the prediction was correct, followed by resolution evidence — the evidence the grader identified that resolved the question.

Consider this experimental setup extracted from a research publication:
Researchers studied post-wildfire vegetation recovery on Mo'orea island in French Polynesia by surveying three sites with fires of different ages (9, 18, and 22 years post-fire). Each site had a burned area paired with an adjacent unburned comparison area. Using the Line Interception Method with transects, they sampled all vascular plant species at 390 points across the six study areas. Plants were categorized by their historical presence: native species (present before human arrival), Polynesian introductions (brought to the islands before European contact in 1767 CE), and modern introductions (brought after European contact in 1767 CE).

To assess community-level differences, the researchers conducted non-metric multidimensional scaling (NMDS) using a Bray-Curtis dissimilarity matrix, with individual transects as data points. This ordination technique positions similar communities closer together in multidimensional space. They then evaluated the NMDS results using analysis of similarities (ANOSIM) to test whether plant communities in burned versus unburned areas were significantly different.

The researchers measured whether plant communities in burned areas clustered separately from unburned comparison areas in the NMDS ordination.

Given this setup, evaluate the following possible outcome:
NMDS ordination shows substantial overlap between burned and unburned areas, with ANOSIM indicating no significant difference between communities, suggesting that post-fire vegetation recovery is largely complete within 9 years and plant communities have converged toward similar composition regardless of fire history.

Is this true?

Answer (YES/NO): NO